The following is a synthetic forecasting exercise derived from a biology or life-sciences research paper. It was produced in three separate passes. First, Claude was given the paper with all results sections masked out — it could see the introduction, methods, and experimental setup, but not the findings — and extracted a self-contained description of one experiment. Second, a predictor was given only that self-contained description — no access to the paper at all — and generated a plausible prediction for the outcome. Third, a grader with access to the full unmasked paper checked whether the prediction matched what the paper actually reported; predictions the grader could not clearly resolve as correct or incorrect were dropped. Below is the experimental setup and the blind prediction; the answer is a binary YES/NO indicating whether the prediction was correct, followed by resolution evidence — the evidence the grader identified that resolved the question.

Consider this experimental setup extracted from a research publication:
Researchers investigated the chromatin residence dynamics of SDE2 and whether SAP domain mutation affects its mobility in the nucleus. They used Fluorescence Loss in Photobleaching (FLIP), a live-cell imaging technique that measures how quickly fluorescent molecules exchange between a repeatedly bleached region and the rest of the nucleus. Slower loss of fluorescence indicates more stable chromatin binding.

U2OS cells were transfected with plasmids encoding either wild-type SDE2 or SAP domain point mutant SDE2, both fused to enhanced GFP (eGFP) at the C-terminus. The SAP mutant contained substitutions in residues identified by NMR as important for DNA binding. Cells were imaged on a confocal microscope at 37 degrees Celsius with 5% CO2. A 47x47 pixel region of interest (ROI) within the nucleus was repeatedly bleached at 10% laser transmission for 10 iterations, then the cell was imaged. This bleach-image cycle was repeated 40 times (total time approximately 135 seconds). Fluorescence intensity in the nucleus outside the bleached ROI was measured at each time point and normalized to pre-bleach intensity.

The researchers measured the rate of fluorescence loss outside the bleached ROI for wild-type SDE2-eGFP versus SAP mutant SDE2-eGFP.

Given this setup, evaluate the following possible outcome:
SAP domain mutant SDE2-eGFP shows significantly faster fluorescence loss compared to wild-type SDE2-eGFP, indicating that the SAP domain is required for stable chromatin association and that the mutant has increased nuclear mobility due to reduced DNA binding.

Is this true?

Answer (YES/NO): YES